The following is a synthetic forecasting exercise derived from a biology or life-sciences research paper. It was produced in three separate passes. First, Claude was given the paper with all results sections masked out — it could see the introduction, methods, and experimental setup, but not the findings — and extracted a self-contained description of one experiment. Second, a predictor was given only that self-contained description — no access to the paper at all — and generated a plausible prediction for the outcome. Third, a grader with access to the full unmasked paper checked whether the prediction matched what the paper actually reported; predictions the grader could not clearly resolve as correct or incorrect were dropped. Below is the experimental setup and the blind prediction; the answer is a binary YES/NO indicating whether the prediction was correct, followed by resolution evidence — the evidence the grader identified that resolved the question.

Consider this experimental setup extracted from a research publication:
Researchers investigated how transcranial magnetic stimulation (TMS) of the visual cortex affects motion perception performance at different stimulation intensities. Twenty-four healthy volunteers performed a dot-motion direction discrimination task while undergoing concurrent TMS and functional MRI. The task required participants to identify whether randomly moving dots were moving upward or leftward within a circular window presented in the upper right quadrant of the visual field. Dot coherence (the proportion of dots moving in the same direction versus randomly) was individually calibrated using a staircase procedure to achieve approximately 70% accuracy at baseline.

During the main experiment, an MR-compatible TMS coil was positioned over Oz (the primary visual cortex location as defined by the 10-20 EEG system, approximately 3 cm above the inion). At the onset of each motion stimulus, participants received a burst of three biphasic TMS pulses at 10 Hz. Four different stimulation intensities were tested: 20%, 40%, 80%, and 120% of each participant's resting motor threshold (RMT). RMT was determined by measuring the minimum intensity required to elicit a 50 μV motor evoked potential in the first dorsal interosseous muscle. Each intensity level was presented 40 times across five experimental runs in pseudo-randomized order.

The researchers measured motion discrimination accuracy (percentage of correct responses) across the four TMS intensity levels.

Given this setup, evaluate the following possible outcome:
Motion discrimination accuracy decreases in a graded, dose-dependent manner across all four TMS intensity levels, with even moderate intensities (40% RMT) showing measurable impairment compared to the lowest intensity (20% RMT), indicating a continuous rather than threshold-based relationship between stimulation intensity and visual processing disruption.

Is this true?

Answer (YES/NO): NO